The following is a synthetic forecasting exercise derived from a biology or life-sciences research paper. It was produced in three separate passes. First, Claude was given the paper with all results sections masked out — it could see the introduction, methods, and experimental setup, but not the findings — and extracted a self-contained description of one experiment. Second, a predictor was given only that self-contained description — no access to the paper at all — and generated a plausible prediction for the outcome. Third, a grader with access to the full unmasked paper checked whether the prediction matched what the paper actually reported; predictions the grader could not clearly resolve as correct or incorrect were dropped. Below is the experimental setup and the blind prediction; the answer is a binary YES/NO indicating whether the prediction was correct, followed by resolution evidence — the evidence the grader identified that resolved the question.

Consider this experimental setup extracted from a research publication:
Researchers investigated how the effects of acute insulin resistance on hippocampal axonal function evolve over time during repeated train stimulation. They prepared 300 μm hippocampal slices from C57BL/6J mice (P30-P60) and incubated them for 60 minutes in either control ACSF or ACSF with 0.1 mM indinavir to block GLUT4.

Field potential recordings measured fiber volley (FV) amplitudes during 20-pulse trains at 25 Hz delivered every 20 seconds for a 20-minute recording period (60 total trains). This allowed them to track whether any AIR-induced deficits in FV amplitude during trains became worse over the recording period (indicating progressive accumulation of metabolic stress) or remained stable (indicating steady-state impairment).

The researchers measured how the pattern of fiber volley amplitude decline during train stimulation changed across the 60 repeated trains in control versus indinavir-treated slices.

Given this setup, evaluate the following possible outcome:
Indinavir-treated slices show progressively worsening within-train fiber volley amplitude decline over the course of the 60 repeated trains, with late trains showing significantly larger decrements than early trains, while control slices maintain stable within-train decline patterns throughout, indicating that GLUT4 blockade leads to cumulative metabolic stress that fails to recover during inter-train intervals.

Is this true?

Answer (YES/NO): NO